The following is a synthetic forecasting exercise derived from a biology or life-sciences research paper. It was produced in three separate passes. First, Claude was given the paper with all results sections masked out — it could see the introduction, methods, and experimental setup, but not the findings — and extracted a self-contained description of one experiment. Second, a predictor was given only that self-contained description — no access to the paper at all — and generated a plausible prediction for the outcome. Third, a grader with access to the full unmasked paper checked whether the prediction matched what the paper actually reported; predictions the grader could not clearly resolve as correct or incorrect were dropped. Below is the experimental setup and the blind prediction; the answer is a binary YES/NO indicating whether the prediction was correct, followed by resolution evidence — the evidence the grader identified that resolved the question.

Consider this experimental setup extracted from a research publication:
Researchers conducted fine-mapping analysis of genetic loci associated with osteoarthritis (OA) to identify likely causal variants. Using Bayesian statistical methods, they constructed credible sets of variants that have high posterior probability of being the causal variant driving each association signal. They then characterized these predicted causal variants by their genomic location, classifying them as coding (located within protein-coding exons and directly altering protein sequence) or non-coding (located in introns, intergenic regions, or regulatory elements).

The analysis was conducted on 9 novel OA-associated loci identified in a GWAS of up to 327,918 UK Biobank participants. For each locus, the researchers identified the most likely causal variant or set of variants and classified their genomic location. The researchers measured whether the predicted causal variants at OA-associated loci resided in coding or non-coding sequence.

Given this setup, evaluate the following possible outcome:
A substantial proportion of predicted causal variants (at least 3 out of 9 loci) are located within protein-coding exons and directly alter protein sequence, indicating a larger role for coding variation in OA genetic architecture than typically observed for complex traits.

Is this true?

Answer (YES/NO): NO